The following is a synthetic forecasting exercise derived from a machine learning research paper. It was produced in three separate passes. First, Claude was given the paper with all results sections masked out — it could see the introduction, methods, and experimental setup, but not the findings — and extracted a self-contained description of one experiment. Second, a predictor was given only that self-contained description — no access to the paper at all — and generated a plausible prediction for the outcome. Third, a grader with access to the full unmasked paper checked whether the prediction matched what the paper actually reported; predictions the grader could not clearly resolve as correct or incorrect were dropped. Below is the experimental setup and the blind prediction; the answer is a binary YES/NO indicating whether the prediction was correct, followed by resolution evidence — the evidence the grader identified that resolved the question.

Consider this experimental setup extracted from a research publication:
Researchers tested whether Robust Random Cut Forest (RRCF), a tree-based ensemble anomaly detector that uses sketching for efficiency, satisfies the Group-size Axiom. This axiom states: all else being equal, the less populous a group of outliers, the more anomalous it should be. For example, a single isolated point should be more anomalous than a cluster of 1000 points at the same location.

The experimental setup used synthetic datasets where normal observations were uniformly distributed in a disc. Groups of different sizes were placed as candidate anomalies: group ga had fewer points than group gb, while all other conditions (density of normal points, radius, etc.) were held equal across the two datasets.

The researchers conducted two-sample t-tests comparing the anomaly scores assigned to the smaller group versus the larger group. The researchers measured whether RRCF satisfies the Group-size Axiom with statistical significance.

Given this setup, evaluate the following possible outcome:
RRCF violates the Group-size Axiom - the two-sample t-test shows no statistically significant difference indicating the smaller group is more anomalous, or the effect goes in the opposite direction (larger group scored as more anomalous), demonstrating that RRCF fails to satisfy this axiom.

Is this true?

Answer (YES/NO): YES